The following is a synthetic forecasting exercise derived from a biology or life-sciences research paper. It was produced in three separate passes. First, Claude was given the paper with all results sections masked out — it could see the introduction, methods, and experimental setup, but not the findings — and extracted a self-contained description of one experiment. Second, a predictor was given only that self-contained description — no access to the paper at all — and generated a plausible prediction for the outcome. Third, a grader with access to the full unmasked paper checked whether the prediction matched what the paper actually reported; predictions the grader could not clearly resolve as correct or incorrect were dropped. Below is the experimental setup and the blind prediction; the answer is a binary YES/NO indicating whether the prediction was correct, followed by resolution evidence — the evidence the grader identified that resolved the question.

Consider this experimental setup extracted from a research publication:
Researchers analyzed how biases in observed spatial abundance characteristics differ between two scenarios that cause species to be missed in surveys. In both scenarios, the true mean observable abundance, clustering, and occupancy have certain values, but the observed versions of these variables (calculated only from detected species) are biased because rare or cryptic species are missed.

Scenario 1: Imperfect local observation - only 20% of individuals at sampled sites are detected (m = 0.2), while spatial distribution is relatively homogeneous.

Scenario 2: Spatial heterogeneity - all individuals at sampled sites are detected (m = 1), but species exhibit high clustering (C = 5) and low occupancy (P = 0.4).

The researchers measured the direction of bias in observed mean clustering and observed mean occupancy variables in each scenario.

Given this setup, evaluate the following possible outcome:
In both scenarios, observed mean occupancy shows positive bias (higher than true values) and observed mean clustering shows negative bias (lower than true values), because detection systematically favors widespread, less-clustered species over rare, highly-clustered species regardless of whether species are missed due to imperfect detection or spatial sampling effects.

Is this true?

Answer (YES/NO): NO